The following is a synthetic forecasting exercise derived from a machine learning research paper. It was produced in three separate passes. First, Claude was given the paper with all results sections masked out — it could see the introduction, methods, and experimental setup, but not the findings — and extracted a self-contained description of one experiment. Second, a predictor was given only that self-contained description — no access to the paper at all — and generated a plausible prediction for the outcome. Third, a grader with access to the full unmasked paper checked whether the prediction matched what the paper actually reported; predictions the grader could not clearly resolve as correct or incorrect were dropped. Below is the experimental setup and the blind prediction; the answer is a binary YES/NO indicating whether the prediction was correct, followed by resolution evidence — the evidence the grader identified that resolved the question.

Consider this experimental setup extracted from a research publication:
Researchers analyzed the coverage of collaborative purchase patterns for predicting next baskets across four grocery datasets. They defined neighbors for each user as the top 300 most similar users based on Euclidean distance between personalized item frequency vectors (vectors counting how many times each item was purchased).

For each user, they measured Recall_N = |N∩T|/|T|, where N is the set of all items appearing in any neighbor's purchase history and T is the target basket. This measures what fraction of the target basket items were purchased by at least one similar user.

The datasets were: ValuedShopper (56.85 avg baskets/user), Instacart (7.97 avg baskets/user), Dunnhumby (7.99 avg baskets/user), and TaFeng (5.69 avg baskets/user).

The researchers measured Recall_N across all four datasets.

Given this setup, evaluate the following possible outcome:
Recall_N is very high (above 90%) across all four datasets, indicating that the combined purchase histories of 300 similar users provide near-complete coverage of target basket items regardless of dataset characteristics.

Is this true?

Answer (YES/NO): NO